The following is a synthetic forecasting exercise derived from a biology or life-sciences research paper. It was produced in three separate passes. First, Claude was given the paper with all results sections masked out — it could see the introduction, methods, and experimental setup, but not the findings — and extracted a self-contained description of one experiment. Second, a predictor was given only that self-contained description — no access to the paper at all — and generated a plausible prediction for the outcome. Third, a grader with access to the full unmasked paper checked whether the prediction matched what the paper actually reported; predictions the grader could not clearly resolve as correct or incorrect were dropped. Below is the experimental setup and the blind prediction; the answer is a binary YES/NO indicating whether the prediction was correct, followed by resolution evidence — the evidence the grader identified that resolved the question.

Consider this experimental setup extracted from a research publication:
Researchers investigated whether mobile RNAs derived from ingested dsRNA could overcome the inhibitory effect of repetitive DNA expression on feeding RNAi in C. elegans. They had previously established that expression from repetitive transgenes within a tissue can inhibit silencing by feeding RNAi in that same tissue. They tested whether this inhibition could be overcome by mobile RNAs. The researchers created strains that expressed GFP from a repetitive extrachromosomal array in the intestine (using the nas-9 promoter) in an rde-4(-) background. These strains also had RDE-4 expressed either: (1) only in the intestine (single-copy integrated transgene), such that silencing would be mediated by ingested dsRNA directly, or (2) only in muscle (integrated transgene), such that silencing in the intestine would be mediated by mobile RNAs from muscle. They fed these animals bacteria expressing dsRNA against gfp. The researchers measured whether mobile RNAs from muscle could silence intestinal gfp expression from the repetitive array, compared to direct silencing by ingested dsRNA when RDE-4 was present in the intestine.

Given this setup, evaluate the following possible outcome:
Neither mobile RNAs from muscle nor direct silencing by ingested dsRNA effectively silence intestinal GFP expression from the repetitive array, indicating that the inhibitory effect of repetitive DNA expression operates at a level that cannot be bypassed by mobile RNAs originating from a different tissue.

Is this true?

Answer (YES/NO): NO